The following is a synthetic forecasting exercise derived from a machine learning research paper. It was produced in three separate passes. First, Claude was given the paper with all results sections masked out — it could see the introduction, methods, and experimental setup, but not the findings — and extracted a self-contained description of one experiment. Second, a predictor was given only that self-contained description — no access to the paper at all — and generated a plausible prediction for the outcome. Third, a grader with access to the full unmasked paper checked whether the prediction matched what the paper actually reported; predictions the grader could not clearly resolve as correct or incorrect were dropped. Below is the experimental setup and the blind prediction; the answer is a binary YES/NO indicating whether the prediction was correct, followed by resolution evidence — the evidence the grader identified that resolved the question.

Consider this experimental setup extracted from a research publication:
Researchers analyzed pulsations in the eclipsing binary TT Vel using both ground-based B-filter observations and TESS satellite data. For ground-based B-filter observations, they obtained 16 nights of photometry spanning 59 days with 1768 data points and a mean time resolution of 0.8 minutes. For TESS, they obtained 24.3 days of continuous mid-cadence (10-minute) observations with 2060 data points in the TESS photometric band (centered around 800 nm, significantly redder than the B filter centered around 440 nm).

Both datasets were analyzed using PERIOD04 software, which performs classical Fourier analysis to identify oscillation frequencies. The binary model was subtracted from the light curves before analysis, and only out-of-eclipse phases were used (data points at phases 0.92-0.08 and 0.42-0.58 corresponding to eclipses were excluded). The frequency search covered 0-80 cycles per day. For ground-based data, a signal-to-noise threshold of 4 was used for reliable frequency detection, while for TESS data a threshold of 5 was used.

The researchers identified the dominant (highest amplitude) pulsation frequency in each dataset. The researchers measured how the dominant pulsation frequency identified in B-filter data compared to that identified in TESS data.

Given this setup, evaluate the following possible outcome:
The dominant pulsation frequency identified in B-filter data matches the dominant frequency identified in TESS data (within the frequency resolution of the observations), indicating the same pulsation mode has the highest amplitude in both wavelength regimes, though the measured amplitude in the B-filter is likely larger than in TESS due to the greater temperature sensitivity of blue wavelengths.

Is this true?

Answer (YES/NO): NO